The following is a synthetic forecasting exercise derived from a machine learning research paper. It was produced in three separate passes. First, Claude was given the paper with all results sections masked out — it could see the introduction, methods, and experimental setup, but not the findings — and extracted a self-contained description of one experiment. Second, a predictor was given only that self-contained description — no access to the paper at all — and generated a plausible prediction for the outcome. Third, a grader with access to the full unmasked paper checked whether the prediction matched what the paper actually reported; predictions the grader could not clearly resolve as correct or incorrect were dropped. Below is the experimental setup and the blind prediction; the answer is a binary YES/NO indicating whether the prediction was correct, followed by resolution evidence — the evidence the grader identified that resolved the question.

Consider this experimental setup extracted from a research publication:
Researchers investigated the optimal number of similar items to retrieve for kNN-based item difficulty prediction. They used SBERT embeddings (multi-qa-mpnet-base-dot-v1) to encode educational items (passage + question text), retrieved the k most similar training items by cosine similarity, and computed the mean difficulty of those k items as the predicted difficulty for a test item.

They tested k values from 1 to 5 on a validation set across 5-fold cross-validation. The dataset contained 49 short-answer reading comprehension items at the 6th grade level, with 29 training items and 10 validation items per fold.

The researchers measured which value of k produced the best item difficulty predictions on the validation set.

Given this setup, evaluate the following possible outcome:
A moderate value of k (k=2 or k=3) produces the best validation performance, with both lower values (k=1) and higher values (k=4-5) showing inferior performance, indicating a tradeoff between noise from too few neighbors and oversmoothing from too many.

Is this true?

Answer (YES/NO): NO